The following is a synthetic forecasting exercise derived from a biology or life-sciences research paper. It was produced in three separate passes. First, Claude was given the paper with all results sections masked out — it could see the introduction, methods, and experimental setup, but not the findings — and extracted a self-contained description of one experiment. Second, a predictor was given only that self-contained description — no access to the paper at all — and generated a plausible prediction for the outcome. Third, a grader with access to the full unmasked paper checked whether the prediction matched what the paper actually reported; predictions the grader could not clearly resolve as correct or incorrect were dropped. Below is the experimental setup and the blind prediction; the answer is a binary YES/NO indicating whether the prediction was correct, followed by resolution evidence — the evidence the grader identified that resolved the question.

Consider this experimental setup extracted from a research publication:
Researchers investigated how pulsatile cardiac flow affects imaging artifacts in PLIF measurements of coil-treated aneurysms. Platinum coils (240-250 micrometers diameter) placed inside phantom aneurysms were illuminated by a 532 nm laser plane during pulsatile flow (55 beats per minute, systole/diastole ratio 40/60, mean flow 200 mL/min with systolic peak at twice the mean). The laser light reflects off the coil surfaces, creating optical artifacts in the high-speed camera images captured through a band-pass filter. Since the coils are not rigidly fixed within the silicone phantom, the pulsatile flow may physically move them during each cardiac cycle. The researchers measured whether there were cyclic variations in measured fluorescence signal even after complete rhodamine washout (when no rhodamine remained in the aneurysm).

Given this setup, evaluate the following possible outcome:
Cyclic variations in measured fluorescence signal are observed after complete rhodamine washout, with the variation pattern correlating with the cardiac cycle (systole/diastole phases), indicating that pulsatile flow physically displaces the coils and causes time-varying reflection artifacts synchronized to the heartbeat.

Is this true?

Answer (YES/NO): YES